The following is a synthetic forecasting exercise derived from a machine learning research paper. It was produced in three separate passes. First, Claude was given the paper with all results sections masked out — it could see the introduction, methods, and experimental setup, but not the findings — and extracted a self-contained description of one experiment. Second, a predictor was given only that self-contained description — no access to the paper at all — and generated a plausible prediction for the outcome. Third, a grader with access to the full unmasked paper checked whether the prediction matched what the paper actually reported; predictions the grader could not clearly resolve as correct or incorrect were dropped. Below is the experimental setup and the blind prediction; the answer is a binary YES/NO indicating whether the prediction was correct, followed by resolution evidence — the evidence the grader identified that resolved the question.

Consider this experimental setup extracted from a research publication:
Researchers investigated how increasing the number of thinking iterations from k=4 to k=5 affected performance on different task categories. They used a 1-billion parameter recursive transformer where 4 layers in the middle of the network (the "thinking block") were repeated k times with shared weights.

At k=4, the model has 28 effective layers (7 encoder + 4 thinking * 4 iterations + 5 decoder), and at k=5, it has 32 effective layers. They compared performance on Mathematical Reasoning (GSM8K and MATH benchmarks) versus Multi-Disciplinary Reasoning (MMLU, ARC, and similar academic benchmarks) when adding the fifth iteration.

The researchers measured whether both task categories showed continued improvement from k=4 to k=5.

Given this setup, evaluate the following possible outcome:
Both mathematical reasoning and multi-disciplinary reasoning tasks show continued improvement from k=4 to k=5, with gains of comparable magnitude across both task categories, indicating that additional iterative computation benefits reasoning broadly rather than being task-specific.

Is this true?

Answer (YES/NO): NO